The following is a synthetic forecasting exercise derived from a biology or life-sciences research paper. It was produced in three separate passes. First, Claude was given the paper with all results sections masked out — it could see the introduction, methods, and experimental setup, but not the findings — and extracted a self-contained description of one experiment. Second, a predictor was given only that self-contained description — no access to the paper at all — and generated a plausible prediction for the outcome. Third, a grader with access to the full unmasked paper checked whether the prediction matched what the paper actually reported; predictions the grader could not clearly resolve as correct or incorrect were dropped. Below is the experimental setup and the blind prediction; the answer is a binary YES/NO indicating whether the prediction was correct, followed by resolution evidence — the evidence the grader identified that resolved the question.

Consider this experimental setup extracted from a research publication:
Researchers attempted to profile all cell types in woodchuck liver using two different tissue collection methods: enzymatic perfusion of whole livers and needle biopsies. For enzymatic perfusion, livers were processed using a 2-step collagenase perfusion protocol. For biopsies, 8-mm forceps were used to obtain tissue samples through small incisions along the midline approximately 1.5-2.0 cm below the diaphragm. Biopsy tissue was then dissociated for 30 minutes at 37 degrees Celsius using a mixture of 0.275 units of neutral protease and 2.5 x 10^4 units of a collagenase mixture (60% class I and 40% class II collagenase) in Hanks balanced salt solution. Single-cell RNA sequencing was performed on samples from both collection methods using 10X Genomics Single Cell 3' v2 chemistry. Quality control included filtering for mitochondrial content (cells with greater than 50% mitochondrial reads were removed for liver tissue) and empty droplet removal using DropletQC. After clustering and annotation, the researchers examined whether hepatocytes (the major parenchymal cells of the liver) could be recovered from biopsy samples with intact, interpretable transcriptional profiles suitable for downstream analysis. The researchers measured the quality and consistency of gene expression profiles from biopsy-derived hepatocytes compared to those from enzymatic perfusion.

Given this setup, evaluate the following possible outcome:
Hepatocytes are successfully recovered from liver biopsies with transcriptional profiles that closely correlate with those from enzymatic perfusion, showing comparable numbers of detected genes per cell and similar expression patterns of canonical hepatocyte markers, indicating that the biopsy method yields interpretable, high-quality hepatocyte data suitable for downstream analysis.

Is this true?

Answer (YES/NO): NO